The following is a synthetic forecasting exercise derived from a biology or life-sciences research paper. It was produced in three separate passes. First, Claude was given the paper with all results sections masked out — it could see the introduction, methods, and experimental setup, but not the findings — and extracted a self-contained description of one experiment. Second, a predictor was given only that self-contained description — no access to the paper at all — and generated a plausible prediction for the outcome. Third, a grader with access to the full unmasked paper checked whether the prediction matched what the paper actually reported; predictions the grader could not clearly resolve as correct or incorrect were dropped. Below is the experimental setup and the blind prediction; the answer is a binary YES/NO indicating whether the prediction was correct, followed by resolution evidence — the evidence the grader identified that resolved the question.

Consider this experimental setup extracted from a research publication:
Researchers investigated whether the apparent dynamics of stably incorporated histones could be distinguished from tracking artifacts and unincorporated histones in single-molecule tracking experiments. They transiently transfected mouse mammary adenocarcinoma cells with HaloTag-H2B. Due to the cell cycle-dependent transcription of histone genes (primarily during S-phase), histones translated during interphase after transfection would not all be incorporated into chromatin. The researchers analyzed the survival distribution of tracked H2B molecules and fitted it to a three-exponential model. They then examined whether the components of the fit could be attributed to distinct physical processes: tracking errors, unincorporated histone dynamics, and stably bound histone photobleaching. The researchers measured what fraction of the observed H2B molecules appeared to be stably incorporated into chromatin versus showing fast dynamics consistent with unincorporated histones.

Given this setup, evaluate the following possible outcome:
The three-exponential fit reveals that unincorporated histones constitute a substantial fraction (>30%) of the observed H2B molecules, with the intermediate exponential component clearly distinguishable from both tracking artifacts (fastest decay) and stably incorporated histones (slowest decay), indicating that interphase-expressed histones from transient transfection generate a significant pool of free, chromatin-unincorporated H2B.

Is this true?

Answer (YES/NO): NO